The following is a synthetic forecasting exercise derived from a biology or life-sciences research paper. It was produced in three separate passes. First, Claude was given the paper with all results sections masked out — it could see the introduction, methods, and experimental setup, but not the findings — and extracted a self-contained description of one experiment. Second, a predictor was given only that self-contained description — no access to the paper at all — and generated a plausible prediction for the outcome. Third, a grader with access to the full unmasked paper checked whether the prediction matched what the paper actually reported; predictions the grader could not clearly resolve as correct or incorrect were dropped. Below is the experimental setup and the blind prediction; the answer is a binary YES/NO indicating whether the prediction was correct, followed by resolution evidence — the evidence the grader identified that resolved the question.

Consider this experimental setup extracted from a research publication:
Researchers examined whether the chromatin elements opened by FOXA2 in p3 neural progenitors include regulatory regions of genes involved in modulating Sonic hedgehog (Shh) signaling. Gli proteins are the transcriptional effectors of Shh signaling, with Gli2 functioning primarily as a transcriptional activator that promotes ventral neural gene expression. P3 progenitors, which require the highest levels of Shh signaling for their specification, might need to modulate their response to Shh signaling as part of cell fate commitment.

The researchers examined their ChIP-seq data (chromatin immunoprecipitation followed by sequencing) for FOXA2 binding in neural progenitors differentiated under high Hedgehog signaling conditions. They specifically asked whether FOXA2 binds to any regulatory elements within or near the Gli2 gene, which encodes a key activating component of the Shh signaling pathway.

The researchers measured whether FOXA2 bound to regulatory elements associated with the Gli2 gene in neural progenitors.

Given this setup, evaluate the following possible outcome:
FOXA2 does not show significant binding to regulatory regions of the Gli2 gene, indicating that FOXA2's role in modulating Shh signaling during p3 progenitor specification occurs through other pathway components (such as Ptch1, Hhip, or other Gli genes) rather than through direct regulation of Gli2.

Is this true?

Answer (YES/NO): NO